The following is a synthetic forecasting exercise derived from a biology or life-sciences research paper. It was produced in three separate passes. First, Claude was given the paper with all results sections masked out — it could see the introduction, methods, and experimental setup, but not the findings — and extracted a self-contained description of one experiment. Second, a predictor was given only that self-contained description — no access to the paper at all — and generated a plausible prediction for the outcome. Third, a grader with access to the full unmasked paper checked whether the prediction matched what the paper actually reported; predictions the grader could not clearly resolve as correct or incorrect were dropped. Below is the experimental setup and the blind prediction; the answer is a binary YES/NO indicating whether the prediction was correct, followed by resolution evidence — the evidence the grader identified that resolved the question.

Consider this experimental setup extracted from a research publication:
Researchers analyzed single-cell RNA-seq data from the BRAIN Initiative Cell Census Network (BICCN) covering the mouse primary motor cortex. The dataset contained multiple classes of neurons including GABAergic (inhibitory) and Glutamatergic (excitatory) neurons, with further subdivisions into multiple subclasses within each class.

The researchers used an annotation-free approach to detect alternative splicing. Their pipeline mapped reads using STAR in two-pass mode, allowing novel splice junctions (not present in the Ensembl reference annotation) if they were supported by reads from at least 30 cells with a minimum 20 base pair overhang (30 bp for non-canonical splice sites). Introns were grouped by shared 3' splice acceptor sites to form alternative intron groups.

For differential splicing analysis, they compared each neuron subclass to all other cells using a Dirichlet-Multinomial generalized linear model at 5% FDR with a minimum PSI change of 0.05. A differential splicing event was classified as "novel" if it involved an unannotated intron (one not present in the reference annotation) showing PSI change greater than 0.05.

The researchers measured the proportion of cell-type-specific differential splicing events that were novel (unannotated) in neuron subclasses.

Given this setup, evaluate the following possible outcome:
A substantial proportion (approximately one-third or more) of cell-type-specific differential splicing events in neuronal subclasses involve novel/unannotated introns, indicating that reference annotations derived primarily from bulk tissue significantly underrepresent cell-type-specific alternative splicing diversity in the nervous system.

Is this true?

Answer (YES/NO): YES